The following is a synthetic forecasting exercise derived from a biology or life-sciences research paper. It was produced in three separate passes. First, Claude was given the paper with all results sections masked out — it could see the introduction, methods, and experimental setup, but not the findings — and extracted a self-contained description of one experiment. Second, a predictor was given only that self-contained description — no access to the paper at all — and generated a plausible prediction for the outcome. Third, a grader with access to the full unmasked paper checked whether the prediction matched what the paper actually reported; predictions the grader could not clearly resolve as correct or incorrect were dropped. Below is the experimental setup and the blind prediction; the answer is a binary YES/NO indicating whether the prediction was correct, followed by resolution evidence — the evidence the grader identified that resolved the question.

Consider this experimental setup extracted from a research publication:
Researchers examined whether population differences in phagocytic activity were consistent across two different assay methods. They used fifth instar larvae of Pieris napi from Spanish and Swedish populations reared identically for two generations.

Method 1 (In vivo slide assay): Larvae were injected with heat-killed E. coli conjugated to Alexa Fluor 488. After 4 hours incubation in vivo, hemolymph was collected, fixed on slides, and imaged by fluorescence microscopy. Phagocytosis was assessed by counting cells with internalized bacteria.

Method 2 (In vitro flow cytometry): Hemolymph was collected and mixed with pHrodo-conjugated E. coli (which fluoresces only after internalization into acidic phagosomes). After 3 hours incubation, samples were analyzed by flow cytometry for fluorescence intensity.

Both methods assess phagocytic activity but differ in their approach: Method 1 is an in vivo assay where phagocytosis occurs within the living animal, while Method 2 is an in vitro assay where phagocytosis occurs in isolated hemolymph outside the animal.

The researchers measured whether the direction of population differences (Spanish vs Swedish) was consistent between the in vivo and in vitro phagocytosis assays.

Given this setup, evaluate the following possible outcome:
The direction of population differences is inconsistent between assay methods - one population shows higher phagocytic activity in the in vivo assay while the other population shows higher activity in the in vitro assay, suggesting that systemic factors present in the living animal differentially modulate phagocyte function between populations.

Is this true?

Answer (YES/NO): NO